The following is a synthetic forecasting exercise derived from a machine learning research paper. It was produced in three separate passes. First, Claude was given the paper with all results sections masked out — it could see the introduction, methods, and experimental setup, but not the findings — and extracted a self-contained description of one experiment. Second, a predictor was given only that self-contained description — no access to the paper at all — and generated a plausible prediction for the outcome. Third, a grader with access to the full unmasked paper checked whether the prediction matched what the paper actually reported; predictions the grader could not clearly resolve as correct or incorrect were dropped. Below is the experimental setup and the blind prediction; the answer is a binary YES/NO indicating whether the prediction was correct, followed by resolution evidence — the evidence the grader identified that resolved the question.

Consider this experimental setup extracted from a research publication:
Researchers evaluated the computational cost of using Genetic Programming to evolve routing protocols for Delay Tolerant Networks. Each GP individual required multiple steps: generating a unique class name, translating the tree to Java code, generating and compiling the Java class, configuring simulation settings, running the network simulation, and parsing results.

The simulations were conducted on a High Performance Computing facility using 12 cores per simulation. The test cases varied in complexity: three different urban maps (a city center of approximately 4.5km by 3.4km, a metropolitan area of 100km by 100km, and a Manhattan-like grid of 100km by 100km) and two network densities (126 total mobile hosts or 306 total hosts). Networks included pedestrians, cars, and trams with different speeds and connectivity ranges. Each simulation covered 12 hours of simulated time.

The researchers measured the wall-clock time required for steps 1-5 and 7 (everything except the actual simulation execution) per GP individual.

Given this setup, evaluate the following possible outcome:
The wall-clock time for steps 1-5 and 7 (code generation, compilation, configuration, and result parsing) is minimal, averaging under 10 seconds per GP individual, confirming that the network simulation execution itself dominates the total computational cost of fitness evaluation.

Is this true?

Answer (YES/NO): YES